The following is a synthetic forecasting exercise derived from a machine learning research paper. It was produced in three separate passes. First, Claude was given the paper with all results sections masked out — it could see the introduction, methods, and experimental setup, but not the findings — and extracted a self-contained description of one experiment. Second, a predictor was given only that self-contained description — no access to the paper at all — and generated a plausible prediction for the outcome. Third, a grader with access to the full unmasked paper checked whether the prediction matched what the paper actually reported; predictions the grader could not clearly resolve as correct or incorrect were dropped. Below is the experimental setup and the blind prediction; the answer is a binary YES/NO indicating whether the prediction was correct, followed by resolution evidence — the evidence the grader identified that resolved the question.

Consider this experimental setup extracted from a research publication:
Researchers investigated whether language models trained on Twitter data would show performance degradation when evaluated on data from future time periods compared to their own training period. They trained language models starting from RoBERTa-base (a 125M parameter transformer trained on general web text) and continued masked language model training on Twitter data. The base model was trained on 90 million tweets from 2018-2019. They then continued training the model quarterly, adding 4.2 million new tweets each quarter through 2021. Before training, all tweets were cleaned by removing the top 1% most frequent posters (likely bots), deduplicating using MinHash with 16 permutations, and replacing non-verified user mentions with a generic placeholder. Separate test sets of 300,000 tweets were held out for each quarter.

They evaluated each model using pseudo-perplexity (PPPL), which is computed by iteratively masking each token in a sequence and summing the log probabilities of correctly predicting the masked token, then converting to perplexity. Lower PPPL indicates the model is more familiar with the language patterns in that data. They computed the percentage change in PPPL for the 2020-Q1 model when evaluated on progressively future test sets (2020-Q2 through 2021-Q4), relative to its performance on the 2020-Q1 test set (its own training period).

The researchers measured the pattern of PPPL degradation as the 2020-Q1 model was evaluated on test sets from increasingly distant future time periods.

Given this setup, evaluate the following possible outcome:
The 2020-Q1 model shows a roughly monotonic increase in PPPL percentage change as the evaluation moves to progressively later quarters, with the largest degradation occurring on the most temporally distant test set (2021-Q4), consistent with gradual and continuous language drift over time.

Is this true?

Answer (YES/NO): YES